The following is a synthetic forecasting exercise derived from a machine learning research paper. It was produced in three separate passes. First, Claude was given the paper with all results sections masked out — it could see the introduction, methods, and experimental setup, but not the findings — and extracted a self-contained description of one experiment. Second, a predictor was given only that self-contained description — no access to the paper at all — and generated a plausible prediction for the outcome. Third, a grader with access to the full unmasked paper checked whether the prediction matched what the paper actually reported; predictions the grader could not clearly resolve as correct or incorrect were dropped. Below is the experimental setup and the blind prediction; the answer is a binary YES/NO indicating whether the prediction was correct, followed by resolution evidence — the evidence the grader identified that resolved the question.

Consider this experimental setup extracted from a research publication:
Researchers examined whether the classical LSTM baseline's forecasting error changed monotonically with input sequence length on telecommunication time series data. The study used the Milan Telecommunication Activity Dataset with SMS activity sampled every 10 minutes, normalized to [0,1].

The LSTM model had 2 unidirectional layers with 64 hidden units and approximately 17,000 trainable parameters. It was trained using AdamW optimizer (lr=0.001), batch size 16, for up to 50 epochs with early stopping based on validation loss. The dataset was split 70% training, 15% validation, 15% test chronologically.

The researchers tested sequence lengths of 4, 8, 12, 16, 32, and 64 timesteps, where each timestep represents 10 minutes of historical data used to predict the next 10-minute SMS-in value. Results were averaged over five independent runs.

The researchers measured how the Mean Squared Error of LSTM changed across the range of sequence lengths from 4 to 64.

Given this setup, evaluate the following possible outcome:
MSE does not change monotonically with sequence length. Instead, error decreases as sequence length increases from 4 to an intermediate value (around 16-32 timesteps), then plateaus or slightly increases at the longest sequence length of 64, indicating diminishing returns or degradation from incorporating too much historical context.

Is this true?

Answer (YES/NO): YES